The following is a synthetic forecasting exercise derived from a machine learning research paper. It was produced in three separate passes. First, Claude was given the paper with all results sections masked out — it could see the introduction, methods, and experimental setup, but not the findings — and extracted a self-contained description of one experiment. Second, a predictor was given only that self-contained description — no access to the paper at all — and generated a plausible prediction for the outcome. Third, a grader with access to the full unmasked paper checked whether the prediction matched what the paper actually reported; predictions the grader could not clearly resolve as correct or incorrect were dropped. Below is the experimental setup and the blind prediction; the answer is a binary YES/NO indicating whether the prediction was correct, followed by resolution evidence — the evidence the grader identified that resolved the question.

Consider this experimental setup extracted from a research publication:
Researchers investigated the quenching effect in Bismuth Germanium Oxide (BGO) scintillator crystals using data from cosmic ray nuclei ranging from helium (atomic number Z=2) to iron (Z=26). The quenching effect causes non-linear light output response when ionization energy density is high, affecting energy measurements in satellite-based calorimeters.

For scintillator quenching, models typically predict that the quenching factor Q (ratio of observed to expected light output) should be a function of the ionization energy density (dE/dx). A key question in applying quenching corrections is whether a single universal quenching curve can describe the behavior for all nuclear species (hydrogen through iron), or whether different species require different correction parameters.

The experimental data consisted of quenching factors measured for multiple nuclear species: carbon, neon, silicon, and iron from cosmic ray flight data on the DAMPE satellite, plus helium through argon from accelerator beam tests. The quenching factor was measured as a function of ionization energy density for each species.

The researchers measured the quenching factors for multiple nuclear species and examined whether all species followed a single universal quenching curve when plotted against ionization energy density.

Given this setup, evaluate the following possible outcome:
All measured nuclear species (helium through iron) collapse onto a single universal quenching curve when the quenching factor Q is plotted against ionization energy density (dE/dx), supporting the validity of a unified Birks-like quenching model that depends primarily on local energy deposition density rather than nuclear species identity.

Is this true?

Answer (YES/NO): NO